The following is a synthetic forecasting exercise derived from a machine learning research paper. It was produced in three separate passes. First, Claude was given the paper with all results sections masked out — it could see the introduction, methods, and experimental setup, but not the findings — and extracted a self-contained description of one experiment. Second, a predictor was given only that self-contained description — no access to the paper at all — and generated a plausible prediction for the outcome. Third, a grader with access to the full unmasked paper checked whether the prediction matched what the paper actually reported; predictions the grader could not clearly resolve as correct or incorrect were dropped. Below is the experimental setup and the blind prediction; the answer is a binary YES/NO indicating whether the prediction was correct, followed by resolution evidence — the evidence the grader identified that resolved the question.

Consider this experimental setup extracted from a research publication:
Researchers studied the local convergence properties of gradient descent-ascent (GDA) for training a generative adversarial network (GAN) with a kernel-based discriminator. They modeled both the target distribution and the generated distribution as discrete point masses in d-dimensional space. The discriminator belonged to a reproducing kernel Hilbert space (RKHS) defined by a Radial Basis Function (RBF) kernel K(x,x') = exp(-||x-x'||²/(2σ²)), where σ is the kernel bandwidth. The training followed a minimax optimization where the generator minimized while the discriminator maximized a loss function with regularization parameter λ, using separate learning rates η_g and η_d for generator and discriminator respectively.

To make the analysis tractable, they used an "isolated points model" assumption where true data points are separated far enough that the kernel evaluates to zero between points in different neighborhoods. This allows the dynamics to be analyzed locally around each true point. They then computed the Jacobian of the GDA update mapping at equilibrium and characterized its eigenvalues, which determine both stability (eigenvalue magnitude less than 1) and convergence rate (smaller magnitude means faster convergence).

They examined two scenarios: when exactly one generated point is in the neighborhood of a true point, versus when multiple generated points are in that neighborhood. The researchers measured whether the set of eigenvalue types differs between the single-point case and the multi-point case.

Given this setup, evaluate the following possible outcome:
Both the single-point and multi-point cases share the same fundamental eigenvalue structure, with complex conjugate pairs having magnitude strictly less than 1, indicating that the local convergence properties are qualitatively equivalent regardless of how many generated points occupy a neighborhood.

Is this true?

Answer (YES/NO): NO